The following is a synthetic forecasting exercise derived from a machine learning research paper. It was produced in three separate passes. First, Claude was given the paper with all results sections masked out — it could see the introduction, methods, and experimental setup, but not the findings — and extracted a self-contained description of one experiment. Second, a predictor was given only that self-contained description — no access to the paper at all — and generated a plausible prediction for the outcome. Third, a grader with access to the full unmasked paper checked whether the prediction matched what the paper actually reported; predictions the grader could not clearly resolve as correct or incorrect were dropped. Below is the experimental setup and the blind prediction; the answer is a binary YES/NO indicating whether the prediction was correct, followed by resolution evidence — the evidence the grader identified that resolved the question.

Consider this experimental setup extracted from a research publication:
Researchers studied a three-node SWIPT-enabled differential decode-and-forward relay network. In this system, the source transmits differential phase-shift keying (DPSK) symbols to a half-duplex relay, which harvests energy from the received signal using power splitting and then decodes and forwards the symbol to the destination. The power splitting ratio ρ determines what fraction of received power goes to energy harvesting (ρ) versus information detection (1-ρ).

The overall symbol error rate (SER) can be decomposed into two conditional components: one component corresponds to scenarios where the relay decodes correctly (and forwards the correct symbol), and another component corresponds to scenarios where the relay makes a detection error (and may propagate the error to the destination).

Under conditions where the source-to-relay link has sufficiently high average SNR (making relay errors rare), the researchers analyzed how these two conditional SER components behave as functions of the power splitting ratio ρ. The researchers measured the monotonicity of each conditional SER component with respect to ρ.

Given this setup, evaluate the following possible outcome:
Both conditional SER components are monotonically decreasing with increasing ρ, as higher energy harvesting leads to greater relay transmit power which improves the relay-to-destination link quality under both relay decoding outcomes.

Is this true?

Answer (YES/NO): NO